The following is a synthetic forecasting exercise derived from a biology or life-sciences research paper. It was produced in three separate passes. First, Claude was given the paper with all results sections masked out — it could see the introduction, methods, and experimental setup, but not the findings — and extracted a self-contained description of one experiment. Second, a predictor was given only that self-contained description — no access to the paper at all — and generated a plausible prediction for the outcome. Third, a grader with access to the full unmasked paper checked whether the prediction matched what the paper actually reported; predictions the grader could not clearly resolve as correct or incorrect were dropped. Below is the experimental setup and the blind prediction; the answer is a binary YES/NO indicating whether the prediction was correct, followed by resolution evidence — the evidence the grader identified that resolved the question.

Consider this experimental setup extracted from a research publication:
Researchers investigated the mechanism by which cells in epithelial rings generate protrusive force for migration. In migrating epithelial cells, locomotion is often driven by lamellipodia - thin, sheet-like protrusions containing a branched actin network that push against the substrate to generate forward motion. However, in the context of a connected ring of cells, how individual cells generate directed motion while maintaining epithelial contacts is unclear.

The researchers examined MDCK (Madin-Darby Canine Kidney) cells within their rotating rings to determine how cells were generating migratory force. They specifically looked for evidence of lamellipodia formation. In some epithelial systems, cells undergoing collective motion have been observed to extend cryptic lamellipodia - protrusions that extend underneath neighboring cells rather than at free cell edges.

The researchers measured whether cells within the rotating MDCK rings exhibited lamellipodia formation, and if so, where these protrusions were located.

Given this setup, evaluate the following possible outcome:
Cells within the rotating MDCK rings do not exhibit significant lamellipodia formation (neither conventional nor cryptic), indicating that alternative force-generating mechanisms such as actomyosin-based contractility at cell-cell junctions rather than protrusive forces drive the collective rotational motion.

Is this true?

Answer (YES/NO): NO